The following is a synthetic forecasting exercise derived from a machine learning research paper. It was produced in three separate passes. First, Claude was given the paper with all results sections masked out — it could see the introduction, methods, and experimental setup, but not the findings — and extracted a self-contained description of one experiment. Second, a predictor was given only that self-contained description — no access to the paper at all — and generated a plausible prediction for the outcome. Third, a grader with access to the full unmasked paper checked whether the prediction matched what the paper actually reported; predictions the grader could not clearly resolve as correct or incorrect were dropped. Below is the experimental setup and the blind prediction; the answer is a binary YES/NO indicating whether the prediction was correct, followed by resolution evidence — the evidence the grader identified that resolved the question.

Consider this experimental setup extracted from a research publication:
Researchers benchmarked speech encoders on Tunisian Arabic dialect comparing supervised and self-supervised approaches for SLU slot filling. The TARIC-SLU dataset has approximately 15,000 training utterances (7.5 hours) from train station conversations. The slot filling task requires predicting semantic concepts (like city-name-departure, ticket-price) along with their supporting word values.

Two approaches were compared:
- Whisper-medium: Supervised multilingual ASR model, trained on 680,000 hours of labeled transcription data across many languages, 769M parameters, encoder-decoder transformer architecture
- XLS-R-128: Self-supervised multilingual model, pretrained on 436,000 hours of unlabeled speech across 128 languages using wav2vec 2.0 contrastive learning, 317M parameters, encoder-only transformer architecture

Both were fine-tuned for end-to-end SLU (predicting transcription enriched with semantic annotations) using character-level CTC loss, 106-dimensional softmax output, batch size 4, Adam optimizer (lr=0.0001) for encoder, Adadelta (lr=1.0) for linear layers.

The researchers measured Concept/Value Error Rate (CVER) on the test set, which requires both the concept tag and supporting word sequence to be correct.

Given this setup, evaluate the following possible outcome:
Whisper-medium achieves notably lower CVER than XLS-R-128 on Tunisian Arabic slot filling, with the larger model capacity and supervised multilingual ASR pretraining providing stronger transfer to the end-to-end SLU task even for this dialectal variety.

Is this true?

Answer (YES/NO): NO